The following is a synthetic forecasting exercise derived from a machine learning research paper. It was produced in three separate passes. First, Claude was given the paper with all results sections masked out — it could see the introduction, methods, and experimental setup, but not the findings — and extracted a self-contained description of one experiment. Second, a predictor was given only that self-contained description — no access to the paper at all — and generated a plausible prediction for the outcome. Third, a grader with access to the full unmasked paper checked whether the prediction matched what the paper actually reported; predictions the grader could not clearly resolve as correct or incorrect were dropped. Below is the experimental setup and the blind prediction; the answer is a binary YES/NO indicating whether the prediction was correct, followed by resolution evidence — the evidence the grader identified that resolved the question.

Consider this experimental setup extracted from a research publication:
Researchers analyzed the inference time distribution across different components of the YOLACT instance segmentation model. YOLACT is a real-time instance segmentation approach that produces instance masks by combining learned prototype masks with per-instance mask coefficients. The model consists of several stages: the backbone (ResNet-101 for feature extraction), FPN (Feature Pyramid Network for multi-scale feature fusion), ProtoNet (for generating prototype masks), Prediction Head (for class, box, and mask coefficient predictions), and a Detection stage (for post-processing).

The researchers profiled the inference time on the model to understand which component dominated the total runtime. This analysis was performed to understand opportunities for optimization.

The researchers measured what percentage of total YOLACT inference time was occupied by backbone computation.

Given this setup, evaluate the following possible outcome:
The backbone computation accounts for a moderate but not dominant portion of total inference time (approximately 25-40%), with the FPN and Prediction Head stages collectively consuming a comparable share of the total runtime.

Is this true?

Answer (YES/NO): NO